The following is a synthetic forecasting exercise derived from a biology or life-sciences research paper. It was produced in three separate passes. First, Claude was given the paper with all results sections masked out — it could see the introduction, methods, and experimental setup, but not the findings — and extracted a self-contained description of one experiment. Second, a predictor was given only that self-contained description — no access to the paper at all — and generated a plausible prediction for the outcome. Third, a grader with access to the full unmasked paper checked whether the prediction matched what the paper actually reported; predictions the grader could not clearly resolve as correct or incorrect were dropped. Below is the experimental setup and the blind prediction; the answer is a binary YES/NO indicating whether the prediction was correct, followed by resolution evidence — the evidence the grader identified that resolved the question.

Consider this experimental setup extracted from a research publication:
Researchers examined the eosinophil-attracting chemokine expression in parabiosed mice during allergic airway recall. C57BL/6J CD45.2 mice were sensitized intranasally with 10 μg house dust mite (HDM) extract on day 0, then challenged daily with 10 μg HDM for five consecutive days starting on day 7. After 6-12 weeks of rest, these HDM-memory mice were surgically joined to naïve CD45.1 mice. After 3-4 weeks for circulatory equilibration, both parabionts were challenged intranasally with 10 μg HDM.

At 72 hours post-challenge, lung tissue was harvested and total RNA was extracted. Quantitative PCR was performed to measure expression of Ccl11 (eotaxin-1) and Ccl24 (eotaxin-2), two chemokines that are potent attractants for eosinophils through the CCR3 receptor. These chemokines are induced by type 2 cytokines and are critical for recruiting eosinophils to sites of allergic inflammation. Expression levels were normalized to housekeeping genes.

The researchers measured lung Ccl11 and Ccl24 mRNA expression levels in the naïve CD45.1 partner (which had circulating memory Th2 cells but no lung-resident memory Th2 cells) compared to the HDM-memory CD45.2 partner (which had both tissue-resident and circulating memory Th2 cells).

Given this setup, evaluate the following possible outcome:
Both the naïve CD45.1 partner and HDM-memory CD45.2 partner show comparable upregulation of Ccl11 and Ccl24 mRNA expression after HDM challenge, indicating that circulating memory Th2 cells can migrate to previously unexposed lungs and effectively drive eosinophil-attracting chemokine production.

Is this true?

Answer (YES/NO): NO